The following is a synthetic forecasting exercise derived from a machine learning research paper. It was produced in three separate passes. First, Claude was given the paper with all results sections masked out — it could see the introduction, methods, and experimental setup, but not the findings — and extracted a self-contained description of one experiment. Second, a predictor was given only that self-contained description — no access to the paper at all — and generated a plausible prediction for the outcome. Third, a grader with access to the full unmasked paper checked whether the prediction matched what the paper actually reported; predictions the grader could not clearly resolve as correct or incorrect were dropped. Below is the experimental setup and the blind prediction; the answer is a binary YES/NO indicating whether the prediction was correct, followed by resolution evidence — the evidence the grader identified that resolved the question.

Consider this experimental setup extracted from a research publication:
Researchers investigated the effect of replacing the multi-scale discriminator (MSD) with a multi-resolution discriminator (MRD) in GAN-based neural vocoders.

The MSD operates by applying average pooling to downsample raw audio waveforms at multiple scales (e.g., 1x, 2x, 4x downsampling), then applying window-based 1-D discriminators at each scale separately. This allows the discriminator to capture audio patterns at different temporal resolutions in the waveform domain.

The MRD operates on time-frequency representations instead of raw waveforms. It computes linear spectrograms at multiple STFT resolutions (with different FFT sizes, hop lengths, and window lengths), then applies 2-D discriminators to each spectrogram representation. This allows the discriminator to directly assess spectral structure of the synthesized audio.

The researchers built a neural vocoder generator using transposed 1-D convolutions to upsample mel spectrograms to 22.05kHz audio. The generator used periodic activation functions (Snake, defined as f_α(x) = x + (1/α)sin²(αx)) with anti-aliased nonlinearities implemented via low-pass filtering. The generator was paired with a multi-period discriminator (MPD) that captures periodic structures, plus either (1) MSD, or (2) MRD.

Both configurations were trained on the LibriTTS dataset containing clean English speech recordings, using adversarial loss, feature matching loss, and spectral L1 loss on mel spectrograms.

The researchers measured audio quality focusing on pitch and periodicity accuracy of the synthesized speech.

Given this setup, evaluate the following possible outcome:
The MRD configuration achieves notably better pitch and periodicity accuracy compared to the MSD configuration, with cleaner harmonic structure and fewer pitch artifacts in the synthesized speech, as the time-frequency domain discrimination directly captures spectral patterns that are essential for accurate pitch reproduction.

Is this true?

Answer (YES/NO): YES